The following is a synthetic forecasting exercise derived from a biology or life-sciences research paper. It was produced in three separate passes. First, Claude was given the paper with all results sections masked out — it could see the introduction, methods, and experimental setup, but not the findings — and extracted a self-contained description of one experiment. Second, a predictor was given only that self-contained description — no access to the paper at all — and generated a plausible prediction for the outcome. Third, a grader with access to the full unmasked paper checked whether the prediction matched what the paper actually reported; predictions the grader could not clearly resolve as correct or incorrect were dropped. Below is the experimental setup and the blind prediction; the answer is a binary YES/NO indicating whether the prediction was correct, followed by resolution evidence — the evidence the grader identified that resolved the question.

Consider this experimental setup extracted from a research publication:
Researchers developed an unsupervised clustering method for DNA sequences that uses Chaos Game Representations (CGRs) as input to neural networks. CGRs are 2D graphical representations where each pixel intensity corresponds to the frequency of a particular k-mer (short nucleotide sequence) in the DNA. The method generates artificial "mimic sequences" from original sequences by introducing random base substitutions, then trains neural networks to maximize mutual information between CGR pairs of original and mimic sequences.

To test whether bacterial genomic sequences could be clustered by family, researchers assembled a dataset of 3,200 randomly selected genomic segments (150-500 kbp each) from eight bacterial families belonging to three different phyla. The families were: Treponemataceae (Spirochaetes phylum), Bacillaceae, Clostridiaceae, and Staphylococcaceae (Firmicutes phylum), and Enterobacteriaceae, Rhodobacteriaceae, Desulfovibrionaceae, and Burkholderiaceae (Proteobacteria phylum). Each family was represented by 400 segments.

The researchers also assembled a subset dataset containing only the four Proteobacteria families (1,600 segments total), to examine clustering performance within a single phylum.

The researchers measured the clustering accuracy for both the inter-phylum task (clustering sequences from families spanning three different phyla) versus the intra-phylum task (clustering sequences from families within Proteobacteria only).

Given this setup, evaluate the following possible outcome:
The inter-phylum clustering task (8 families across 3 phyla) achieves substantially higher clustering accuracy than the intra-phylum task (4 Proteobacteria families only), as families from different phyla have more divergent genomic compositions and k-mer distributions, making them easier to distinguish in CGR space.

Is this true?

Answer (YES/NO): NO